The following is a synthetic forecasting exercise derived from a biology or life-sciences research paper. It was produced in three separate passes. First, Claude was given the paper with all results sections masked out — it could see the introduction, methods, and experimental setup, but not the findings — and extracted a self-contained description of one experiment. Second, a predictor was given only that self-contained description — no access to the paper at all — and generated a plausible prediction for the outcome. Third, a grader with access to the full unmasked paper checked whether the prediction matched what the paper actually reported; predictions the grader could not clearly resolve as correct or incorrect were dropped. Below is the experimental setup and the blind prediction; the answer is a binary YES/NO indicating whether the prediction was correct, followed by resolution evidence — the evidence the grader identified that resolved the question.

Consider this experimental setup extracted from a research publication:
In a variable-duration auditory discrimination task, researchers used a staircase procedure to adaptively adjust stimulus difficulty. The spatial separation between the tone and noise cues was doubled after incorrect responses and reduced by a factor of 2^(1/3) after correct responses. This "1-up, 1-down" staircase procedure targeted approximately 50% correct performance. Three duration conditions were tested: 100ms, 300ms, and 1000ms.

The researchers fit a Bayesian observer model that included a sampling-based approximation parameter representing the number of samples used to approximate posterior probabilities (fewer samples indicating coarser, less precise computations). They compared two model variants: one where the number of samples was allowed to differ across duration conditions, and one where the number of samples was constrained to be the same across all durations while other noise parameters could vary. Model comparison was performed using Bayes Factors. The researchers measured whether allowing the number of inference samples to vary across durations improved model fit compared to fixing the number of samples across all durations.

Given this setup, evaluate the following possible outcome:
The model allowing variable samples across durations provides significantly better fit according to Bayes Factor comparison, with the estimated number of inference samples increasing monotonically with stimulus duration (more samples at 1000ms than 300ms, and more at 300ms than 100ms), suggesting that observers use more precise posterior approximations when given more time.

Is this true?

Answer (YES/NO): YES